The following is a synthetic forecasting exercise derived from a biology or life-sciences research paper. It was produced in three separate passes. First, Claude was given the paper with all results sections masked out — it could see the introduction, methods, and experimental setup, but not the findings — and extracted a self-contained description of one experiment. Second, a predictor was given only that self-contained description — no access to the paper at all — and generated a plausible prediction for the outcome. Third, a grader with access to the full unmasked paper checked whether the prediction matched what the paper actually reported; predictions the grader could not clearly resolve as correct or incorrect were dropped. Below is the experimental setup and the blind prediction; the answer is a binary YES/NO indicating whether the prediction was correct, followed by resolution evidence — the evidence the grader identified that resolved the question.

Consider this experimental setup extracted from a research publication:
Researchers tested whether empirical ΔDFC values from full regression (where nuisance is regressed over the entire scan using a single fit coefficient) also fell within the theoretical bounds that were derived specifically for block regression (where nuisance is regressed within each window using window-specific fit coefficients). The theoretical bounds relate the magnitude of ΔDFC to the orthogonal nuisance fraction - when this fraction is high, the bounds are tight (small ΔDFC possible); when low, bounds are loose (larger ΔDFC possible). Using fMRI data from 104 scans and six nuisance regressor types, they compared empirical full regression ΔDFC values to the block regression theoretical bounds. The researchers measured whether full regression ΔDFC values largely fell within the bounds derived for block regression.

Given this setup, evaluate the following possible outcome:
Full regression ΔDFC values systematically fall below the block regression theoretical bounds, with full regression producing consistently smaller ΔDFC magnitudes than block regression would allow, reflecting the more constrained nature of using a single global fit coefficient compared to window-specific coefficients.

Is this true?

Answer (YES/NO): NO